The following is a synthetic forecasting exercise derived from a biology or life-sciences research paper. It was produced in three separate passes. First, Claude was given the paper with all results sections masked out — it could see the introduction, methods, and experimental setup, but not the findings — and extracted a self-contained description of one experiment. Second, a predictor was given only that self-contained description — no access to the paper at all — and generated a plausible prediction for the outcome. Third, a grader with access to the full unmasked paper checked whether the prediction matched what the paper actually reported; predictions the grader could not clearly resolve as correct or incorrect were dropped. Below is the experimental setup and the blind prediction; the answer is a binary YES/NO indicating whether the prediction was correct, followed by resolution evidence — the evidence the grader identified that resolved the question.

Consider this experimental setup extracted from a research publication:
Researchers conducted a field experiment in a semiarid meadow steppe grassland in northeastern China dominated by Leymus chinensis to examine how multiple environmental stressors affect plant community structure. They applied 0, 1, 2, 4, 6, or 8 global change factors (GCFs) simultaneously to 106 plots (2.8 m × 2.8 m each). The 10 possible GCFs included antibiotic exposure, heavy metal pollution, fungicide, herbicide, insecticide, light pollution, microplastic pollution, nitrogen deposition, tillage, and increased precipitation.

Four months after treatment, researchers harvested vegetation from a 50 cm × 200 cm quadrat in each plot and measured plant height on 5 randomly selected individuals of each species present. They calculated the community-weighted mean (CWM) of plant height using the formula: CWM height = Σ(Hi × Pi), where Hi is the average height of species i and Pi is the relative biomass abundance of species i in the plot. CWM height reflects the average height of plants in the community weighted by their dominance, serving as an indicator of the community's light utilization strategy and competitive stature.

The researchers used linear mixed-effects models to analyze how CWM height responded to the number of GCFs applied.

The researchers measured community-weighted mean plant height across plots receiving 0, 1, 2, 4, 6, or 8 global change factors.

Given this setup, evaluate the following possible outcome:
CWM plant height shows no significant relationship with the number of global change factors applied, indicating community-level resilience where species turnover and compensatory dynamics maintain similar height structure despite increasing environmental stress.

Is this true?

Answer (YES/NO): NO